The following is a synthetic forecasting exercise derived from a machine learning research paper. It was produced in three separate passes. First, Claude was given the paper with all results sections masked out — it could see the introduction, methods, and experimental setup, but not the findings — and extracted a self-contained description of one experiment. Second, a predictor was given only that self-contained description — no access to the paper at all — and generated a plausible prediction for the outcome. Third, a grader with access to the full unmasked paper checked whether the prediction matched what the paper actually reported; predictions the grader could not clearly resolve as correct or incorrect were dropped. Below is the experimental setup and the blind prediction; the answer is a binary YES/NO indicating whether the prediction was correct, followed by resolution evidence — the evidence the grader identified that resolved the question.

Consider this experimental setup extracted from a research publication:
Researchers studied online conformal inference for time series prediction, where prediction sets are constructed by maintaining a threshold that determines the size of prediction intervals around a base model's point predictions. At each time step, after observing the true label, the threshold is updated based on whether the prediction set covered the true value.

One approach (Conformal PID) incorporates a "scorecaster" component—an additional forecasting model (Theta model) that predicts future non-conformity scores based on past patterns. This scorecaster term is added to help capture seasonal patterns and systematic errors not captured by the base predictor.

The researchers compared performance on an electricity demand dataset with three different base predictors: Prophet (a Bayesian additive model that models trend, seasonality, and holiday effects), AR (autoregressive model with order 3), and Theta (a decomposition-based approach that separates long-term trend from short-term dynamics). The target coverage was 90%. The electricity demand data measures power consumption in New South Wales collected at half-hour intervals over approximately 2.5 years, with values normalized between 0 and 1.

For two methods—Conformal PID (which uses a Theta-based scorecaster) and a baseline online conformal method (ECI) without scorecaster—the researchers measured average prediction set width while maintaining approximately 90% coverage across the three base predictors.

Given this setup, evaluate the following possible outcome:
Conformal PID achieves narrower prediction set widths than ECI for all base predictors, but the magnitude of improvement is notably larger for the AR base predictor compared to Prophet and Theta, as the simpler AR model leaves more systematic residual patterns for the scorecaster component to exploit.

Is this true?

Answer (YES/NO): NO